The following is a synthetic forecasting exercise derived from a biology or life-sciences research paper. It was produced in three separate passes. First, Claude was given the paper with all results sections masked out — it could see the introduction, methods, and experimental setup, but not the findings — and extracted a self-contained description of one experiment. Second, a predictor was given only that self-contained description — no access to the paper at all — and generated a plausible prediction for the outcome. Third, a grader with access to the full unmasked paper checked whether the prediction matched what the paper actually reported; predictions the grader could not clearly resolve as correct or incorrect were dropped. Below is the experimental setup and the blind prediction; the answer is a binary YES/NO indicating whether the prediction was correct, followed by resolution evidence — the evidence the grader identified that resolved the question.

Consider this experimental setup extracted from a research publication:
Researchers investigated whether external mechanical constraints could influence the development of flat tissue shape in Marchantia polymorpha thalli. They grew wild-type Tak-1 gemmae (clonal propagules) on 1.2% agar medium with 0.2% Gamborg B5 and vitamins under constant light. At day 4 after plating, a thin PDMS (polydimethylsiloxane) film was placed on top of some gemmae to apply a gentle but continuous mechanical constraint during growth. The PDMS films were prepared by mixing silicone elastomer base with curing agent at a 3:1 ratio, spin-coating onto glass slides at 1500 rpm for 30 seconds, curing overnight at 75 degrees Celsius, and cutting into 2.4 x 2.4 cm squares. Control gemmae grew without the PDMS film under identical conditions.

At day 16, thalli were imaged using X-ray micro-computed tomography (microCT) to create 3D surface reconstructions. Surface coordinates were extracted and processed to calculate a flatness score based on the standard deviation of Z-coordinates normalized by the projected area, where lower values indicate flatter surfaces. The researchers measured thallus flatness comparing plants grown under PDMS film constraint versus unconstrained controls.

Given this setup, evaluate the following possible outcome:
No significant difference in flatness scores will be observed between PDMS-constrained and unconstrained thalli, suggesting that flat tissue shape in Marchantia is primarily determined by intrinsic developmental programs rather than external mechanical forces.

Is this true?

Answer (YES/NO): NO